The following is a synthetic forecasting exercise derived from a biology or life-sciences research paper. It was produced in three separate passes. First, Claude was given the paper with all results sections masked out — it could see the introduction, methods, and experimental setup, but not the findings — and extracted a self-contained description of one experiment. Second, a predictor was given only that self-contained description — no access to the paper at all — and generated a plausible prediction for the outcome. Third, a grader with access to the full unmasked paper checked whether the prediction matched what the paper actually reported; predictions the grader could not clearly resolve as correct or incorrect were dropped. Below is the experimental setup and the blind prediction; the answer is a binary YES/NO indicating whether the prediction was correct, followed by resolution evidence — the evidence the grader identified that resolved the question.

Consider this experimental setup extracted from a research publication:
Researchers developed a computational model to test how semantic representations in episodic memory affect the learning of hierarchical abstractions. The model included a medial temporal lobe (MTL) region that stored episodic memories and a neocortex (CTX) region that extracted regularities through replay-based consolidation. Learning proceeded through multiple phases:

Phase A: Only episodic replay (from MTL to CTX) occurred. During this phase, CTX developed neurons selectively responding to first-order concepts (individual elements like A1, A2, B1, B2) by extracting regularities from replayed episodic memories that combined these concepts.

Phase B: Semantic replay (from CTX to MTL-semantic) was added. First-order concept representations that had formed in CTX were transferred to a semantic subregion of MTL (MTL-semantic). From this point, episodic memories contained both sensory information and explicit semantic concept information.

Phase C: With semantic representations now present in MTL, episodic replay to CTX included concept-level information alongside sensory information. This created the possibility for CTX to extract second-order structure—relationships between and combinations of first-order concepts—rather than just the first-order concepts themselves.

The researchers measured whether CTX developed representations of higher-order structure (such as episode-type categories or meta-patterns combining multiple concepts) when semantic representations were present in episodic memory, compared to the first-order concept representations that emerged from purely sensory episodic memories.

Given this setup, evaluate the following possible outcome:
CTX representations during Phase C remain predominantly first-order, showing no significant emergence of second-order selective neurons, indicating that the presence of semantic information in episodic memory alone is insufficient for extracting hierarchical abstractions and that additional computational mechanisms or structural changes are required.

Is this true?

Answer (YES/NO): NO